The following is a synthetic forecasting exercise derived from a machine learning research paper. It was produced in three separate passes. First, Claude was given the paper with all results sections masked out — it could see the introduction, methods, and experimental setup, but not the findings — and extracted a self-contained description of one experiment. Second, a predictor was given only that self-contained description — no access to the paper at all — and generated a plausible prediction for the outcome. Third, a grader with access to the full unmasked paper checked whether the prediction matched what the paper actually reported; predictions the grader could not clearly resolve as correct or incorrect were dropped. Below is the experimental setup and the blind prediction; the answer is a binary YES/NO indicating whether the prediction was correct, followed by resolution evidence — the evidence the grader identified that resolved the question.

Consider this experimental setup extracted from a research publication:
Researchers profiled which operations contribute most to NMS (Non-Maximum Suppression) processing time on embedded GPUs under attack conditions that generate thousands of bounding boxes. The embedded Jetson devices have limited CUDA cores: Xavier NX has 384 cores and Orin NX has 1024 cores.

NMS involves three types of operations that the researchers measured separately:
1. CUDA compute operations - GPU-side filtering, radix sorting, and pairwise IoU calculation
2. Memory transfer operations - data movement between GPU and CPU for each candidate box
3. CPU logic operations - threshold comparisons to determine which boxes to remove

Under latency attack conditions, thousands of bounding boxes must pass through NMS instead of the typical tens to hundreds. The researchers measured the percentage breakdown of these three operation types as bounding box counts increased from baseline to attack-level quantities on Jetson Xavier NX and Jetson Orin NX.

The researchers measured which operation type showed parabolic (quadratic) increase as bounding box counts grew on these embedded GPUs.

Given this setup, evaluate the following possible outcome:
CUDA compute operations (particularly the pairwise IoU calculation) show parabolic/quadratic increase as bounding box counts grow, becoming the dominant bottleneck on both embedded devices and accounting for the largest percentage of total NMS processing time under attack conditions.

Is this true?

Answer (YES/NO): YES